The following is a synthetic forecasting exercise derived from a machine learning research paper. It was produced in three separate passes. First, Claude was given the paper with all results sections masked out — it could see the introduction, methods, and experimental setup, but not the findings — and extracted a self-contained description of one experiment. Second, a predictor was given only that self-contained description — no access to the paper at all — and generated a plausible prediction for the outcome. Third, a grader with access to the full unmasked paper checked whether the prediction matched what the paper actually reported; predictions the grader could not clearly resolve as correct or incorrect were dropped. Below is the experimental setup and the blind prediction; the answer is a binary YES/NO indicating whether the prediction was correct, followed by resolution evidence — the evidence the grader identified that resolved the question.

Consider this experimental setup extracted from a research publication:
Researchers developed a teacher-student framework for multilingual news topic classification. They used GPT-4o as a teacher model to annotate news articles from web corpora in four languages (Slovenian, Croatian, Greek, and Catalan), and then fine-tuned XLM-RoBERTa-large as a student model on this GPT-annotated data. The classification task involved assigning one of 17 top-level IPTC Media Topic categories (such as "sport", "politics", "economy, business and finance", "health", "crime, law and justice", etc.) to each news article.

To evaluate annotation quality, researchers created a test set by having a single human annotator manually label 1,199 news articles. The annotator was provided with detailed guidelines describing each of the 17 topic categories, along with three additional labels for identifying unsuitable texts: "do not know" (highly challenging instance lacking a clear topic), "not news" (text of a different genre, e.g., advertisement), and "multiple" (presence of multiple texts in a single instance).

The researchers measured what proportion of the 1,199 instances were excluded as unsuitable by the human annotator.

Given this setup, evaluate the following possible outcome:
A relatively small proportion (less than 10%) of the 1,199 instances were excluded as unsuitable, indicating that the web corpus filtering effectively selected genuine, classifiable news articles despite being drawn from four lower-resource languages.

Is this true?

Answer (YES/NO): YES